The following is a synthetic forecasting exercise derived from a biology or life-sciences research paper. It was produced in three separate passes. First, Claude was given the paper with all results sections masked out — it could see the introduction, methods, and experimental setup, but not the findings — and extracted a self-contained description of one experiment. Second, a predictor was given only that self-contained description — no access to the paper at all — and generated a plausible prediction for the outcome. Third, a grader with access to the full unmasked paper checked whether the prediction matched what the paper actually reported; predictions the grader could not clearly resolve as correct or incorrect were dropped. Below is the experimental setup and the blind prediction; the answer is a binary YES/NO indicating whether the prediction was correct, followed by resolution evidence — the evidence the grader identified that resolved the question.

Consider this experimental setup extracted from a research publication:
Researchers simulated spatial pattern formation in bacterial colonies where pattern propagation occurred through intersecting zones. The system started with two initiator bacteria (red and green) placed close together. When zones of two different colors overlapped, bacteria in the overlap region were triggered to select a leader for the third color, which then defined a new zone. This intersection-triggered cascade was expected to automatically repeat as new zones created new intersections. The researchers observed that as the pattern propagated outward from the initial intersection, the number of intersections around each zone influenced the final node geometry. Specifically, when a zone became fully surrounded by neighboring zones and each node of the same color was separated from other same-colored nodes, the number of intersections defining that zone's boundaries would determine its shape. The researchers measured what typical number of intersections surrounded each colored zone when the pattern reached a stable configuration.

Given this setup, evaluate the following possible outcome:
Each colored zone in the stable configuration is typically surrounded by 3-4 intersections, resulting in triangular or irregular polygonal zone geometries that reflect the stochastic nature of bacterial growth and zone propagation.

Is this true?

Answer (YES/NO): NO